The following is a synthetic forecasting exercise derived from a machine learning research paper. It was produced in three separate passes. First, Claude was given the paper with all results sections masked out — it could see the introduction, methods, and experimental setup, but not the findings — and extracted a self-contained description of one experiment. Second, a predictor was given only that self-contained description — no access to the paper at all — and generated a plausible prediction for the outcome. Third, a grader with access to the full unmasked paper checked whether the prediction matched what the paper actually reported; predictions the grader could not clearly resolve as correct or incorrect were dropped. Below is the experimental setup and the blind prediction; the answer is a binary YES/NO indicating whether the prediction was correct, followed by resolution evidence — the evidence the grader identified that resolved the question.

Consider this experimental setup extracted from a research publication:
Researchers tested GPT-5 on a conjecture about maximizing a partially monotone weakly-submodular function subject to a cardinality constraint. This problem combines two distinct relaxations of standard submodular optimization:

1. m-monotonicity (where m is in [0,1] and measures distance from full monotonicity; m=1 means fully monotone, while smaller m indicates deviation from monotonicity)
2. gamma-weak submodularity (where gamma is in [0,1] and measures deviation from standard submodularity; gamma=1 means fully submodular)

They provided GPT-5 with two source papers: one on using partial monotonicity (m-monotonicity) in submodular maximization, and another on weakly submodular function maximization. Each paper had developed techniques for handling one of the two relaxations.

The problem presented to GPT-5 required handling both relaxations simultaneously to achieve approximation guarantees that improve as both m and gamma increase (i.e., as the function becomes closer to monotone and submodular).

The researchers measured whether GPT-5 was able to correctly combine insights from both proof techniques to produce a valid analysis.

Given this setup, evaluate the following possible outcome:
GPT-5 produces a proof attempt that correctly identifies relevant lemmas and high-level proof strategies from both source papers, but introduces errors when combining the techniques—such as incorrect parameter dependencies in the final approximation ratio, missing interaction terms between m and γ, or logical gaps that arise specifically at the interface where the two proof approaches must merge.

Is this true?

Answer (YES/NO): YES